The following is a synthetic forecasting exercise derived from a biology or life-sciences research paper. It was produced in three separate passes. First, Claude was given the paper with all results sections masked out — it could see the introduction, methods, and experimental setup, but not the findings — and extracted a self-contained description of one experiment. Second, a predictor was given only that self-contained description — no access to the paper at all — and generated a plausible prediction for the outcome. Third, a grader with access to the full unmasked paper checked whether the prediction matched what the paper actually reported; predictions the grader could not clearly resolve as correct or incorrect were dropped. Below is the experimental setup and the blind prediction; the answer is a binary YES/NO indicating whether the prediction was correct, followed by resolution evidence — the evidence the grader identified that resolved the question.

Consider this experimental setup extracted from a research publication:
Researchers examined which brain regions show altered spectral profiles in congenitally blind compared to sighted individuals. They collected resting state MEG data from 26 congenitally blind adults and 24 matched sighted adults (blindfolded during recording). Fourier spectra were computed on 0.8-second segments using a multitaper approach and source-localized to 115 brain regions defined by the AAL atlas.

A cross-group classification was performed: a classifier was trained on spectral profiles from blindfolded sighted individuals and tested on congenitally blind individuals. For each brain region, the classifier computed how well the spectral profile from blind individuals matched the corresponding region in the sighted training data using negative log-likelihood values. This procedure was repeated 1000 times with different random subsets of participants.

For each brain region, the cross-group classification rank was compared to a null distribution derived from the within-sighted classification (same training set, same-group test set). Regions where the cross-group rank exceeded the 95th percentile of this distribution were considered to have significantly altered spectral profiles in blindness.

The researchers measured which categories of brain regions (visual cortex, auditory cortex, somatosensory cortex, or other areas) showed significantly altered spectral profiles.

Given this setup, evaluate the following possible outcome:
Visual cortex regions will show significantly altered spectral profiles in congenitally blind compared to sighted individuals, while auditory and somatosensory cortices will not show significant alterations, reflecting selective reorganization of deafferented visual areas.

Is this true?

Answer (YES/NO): NO